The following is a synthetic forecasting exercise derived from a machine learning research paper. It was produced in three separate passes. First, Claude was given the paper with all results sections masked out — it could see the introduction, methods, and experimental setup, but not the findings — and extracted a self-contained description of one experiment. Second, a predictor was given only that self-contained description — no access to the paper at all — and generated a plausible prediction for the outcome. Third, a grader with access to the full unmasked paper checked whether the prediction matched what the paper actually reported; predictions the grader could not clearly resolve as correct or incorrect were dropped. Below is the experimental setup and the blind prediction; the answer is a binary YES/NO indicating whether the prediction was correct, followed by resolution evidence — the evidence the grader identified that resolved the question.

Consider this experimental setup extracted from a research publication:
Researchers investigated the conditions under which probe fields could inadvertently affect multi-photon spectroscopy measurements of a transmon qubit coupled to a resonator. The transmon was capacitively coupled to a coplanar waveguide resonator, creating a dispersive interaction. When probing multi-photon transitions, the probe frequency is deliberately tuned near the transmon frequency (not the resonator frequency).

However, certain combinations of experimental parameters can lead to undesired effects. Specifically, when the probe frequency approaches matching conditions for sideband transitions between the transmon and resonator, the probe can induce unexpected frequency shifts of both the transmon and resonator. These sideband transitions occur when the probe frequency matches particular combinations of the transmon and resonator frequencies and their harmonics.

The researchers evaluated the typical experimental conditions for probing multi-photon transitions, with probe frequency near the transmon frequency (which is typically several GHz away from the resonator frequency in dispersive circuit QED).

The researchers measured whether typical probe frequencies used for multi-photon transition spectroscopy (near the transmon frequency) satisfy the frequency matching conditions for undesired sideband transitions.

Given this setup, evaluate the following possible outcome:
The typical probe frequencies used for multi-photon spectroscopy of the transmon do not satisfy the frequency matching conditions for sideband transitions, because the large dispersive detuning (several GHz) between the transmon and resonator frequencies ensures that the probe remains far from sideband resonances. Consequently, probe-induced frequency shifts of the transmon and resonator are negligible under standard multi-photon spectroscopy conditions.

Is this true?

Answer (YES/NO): YES